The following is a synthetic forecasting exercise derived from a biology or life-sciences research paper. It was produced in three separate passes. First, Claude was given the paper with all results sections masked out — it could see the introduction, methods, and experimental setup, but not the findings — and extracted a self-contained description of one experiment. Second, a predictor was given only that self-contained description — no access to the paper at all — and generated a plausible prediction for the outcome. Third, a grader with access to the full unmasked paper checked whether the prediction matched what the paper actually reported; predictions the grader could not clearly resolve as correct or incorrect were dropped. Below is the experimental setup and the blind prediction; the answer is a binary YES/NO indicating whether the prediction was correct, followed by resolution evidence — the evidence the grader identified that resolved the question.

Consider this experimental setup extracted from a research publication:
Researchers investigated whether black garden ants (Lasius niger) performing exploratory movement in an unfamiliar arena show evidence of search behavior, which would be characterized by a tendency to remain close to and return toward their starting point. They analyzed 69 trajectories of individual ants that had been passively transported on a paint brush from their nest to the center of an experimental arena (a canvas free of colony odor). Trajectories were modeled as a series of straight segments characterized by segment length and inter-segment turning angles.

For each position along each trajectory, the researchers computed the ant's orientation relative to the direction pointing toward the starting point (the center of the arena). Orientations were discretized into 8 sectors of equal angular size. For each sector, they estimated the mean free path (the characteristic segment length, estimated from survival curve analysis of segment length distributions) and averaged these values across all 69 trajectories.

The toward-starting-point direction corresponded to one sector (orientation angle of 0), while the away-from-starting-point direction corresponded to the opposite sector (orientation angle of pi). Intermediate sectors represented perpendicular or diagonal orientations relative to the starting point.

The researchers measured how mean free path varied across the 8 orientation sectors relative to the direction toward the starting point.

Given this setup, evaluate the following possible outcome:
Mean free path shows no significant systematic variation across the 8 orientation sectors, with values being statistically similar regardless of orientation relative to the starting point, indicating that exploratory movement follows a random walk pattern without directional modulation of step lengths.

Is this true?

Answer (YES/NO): NO